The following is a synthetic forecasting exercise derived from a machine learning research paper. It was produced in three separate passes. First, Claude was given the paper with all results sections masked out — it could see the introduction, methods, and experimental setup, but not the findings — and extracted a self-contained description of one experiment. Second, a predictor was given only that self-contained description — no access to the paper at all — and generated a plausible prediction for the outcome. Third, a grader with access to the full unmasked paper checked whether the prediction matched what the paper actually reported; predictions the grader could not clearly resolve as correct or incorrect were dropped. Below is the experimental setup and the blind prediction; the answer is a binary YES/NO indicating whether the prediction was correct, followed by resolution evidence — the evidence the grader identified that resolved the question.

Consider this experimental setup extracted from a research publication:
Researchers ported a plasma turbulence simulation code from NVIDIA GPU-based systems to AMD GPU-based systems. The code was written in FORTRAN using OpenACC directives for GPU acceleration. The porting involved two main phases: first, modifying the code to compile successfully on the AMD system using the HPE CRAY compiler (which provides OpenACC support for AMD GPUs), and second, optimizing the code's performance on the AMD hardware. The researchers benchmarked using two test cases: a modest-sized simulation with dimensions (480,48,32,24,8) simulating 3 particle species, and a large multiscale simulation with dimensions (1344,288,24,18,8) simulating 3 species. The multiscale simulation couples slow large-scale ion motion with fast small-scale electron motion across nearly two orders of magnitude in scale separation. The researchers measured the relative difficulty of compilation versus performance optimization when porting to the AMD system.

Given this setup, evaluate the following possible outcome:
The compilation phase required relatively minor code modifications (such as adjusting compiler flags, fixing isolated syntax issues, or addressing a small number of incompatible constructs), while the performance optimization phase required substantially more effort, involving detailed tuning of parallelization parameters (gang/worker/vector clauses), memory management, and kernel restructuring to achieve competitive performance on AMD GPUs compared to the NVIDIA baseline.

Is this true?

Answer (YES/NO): YES